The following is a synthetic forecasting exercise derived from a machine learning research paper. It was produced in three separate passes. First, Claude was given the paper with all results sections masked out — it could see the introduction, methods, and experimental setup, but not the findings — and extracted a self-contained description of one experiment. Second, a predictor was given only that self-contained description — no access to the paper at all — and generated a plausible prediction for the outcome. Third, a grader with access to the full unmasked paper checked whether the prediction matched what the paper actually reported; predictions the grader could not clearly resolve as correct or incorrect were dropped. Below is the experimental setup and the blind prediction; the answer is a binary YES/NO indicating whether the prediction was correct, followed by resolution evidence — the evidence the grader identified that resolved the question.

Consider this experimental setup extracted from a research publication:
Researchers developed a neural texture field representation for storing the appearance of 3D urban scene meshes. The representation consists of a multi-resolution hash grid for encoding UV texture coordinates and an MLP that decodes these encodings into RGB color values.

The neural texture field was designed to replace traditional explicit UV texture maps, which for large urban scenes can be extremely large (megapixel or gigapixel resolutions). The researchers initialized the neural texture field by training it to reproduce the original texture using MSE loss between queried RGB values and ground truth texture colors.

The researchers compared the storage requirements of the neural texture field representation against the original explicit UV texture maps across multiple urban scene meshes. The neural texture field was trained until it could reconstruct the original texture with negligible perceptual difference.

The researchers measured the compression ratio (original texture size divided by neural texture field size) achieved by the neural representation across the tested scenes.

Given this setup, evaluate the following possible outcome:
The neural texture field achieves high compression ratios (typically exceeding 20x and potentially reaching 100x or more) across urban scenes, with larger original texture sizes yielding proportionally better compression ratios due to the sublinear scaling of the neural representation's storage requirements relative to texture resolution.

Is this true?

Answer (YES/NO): NO